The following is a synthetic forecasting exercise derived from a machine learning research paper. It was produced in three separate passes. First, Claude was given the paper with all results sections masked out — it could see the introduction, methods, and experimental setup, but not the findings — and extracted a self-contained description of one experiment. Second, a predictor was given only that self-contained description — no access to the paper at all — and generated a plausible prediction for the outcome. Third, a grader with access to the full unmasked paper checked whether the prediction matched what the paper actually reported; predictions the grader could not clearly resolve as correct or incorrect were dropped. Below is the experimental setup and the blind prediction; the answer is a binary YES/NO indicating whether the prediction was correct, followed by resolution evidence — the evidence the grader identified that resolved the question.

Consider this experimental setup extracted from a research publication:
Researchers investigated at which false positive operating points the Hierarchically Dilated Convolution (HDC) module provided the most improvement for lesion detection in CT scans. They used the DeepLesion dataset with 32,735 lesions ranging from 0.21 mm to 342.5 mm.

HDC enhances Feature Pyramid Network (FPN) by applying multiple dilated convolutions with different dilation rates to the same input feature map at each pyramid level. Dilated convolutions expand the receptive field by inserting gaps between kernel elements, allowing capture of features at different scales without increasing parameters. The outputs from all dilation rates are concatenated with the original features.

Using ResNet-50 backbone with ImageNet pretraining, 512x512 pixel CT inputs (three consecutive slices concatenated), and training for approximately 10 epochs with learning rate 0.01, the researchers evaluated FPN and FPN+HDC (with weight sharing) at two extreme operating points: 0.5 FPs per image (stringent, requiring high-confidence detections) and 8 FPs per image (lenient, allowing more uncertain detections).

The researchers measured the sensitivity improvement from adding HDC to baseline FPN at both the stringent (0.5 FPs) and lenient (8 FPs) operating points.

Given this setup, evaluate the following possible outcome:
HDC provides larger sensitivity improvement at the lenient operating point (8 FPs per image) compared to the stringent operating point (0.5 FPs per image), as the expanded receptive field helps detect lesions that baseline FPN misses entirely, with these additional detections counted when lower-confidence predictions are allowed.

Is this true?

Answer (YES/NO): YES